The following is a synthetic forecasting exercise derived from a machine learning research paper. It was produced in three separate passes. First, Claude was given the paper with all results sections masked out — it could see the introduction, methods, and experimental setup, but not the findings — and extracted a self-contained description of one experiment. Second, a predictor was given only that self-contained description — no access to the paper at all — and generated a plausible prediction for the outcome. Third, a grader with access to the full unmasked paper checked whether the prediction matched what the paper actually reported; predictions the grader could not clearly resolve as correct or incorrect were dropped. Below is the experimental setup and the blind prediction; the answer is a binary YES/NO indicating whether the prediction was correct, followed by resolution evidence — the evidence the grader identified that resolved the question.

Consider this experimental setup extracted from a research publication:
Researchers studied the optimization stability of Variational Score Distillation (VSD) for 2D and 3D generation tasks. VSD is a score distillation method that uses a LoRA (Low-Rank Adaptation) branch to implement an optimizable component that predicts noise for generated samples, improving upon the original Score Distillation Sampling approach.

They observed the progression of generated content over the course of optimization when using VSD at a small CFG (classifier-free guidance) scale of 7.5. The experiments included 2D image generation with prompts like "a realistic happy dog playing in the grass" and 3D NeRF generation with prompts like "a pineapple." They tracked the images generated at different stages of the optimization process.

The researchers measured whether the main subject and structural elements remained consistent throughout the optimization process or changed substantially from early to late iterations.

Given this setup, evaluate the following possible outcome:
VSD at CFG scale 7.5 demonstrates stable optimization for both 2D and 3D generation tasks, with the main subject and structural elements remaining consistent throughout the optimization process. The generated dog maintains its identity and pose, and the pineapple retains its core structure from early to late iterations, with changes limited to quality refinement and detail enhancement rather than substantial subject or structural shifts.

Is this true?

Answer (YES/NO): NO